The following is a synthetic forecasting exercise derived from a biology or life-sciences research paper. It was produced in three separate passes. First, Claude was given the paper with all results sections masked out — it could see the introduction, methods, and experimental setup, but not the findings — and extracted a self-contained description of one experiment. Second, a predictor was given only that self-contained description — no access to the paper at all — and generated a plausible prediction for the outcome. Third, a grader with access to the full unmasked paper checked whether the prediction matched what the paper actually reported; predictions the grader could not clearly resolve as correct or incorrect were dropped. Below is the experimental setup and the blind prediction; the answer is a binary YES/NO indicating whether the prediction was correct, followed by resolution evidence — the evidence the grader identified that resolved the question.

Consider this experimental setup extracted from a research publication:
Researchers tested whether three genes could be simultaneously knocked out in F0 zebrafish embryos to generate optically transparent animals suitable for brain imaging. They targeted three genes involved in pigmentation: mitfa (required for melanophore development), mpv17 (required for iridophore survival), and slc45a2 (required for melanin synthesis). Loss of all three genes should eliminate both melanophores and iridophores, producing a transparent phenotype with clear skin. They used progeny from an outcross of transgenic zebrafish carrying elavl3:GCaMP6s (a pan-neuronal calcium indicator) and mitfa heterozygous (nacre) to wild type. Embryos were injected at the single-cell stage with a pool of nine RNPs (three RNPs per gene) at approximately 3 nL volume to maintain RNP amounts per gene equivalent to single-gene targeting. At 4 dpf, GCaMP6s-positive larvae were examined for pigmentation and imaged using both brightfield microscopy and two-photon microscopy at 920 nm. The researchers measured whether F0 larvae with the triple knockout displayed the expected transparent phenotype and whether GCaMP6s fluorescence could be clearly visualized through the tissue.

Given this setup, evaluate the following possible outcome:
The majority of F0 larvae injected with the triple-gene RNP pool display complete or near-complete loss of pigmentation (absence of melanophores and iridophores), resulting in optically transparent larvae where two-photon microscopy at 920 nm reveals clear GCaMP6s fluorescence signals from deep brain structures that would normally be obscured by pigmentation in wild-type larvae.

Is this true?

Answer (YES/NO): YES